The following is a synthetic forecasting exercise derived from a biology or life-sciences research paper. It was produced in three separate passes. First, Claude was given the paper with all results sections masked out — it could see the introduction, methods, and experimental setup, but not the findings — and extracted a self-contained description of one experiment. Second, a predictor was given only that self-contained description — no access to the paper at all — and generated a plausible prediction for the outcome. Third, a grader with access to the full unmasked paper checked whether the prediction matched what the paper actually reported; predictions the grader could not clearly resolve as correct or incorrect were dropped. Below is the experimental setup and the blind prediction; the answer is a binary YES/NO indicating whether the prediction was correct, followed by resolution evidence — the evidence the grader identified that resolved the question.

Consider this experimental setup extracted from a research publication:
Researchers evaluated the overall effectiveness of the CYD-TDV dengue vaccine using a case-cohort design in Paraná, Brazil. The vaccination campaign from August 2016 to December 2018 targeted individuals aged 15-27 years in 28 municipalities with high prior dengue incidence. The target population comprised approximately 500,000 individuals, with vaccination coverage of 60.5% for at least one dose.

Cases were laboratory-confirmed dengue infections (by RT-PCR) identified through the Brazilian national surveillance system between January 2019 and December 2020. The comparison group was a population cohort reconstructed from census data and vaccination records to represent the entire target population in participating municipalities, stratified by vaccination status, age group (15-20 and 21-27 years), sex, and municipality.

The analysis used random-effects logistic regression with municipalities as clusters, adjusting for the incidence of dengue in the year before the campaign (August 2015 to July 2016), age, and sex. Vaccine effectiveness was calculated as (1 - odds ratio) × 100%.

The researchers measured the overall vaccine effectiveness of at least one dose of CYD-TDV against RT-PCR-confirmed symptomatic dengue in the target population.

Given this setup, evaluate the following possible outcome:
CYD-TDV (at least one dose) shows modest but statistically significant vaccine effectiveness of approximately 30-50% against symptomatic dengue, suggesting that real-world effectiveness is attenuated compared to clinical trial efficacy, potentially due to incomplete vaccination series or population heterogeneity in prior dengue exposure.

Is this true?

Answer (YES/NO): NO